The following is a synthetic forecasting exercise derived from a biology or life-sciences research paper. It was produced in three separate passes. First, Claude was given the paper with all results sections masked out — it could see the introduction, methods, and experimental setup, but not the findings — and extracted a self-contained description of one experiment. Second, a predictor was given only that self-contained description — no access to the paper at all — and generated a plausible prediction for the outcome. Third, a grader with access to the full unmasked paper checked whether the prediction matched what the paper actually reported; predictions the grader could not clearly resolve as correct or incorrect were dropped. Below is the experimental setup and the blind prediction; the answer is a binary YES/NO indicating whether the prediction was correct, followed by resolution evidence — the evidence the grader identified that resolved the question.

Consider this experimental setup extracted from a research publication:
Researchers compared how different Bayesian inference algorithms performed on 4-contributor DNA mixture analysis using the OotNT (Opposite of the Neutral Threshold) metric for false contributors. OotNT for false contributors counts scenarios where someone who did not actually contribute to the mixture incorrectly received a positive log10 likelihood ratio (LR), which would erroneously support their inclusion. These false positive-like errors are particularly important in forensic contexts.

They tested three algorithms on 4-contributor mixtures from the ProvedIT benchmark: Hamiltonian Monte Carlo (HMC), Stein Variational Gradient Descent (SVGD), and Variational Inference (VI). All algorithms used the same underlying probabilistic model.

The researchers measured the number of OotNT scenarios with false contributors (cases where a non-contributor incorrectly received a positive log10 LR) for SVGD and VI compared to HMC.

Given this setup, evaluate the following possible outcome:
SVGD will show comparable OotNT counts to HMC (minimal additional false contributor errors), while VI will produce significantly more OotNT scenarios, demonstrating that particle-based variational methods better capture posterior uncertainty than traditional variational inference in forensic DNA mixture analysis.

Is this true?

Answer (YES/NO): NO